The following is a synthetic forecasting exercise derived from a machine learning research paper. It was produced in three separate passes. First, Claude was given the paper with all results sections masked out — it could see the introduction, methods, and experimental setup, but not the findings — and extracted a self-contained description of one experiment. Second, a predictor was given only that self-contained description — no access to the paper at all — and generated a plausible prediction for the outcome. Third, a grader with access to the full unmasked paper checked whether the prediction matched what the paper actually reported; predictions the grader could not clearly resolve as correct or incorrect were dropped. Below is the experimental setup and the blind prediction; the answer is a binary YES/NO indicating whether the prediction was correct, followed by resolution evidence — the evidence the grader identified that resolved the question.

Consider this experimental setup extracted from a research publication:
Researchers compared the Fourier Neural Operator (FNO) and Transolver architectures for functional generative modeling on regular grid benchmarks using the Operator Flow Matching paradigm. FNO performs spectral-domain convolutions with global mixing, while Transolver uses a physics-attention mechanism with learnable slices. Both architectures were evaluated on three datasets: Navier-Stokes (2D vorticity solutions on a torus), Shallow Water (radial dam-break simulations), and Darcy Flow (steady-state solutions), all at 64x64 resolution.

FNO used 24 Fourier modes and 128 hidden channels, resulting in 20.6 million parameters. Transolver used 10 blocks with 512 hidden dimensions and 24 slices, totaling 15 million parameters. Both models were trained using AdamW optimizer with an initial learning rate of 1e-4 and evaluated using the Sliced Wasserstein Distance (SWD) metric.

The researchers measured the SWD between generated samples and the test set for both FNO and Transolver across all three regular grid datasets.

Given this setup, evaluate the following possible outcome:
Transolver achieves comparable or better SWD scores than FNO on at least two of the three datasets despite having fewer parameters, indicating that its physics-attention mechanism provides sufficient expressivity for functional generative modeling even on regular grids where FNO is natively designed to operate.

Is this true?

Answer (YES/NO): NO